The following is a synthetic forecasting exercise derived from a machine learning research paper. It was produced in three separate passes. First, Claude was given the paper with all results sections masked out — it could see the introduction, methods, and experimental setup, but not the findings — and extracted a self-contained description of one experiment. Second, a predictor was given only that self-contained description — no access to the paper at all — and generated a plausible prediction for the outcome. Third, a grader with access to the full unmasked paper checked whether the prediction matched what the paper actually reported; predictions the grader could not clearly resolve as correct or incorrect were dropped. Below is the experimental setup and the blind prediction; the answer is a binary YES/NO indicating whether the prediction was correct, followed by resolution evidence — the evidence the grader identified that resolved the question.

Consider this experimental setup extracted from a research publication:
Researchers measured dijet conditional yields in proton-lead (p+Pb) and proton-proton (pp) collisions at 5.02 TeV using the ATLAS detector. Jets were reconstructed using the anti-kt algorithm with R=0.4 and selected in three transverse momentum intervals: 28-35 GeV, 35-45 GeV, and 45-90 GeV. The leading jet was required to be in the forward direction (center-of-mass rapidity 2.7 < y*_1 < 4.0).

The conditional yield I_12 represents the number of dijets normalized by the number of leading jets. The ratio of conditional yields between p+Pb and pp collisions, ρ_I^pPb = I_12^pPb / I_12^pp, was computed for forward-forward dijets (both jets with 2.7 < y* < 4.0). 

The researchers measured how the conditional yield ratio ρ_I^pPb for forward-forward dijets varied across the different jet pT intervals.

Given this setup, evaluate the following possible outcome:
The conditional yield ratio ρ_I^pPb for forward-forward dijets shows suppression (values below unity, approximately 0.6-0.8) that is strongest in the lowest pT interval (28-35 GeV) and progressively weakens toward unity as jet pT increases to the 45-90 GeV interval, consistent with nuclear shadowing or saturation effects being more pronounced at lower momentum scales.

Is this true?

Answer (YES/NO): NO